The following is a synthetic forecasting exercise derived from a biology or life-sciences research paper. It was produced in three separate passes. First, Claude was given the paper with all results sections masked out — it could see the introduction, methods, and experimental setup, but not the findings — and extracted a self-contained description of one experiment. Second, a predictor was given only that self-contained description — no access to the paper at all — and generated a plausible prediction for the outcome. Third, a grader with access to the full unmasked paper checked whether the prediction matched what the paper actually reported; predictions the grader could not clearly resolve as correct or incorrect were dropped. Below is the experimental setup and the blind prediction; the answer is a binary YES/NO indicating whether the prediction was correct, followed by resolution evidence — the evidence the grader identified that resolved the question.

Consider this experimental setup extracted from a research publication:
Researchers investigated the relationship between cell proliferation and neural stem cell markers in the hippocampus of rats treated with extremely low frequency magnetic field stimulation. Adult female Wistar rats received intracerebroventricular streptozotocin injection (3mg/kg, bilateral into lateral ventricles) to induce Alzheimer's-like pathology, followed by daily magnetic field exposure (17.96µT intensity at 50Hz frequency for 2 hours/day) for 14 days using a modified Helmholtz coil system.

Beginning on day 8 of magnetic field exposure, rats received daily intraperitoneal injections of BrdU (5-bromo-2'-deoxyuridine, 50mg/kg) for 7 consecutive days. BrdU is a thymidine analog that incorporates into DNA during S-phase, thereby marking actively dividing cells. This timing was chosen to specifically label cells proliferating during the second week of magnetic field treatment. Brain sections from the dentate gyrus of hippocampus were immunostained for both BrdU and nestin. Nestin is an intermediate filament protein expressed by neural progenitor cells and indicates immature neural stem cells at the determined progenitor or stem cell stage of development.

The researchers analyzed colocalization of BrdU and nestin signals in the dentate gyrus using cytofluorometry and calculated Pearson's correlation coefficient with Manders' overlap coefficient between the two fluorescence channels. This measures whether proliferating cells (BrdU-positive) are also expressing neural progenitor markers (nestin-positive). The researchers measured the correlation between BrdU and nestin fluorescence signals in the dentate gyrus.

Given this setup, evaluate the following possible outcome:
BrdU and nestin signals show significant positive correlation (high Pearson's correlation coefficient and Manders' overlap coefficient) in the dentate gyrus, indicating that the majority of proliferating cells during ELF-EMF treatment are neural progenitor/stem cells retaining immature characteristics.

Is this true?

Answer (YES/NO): YES